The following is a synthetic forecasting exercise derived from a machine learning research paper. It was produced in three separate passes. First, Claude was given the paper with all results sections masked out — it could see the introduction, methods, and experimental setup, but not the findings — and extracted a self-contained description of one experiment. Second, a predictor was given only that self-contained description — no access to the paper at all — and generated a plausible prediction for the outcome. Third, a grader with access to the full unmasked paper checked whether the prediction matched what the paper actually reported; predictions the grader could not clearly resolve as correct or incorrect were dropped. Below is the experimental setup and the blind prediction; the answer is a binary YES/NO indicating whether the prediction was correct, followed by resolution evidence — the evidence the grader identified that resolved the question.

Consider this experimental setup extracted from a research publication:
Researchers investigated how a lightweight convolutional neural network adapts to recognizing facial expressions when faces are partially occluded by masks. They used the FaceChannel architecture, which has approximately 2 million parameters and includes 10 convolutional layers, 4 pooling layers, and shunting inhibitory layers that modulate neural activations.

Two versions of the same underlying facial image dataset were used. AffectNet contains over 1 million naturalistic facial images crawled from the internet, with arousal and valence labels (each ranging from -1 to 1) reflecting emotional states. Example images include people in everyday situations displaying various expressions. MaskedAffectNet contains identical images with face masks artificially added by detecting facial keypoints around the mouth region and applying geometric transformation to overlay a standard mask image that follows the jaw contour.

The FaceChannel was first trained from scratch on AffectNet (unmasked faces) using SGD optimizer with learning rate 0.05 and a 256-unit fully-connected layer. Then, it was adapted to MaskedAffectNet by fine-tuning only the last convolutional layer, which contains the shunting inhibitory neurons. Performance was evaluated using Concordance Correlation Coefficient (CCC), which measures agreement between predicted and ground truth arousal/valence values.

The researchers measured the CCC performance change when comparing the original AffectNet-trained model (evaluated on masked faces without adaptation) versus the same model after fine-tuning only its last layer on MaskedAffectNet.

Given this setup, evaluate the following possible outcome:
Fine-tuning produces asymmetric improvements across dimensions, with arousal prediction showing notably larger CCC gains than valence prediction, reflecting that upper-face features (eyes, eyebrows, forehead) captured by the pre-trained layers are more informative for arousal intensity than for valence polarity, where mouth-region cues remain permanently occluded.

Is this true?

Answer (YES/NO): NO